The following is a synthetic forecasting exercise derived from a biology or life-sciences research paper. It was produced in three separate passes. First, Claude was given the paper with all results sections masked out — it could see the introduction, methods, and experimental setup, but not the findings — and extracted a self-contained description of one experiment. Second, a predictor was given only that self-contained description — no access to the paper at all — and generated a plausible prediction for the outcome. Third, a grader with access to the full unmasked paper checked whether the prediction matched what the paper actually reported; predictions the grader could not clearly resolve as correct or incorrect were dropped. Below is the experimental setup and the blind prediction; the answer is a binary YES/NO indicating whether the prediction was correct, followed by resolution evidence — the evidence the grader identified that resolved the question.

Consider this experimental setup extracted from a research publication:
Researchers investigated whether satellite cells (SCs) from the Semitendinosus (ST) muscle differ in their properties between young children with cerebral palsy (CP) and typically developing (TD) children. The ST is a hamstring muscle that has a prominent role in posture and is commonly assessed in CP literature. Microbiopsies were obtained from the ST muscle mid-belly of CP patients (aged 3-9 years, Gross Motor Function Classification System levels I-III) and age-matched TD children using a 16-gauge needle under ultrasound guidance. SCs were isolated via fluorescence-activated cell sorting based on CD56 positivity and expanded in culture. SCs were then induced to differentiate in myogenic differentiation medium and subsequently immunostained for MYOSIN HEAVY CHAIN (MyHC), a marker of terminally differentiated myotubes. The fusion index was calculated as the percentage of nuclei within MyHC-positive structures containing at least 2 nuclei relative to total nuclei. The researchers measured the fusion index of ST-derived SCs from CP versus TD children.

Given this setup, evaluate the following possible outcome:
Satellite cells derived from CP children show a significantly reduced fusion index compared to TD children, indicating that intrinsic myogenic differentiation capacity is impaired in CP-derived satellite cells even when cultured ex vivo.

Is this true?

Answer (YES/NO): NO